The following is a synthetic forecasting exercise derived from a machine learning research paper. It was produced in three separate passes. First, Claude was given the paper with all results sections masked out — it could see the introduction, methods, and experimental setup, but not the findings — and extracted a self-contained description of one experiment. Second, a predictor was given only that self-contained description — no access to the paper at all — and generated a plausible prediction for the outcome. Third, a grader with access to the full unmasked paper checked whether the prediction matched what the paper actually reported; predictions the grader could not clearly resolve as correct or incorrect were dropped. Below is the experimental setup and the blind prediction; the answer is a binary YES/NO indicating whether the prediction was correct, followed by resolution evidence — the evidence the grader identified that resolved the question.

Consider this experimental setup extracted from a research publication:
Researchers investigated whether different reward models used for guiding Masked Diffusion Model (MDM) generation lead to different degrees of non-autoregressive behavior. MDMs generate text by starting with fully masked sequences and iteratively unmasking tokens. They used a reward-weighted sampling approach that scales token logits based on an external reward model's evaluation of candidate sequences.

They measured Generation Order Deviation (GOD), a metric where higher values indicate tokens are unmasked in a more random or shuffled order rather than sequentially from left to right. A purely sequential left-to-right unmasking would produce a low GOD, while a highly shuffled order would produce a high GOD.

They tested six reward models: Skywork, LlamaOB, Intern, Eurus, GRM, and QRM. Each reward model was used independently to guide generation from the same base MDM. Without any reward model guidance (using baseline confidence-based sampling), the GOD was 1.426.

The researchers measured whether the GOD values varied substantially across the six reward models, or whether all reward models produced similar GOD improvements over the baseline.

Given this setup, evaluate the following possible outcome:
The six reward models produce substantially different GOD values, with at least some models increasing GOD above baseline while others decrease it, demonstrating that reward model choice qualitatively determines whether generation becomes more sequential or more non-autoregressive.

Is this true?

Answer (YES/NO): NO